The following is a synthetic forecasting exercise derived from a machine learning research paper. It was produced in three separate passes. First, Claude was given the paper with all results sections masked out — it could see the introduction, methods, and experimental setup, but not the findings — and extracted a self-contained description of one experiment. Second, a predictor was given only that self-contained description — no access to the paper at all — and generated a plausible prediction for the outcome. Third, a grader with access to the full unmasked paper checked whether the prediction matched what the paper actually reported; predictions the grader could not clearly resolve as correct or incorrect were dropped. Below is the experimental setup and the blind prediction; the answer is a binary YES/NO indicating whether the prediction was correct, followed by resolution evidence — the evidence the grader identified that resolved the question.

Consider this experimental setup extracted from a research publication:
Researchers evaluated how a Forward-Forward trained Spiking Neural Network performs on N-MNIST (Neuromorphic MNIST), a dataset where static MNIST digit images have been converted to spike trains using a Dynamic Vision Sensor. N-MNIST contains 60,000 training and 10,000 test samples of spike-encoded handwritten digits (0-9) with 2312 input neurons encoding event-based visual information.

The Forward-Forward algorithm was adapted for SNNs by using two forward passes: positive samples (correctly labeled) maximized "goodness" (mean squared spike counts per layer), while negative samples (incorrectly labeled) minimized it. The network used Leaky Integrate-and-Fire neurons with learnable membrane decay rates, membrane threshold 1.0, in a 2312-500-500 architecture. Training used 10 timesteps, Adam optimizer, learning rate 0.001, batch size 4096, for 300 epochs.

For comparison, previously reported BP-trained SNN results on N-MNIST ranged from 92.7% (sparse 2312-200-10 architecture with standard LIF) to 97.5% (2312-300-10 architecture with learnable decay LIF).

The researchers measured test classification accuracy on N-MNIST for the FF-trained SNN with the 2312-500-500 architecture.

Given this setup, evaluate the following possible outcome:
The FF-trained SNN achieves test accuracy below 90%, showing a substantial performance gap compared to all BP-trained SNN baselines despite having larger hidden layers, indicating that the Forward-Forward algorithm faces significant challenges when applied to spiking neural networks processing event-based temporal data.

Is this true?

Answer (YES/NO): NO